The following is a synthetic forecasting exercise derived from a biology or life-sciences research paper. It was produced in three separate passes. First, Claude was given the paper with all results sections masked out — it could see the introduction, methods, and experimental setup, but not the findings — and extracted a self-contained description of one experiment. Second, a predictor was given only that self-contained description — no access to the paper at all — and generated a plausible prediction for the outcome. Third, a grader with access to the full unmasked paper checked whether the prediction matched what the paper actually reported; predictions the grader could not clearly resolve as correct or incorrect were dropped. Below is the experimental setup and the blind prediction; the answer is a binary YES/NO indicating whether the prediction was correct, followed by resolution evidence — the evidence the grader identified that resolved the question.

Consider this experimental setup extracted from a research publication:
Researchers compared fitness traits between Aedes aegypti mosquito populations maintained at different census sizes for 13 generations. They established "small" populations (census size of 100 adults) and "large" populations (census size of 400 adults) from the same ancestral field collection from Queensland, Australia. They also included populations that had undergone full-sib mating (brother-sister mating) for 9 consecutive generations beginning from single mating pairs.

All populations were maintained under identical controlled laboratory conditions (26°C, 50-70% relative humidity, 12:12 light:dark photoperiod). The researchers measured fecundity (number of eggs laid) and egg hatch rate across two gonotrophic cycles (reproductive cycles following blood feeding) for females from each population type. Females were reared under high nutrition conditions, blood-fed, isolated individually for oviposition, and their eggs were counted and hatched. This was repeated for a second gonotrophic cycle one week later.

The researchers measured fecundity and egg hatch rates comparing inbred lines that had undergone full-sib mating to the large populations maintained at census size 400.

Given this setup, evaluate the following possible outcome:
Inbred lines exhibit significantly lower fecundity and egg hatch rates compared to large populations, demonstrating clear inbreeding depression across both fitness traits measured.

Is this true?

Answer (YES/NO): YES